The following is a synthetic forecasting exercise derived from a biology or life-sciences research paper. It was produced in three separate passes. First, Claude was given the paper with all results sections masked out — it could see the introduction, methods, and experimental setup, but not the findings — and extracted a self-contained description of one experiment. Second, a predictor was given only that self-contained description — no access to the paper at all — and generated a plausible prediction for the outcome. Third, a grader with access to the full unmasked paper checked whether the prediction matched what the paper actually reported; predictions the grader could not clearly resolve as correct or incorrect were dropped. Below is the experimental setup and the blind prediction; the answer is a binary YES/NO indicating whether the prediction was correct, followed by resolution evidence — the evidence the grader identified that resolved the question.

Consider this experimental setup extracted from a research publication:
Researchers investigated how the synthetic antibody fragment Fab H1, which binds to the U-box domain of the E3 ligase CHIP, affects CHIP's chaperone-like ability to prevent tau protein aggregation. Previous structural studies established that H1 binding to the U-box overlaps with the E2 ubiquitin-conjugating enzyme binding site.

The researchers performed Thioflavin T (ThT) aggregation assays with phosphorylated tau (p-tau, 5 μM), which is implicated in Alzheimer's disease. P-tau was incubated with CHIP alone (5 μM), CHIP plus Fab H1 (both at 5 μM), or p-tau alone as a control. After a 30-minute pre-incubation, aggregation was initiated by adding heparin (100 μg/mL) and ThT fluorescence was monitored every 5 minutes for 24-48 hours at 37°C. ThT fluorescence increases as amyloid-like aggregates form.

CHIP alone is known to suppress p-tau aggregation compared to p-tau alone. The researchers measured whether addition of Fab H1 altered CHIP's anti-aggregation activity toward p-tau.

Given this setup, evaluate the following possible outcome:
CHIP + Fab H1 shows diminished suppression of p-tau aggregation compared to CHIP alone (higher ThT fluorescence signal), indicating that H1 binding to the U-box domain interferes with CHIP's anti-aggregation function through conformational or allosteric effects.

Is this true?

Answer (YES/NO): NO